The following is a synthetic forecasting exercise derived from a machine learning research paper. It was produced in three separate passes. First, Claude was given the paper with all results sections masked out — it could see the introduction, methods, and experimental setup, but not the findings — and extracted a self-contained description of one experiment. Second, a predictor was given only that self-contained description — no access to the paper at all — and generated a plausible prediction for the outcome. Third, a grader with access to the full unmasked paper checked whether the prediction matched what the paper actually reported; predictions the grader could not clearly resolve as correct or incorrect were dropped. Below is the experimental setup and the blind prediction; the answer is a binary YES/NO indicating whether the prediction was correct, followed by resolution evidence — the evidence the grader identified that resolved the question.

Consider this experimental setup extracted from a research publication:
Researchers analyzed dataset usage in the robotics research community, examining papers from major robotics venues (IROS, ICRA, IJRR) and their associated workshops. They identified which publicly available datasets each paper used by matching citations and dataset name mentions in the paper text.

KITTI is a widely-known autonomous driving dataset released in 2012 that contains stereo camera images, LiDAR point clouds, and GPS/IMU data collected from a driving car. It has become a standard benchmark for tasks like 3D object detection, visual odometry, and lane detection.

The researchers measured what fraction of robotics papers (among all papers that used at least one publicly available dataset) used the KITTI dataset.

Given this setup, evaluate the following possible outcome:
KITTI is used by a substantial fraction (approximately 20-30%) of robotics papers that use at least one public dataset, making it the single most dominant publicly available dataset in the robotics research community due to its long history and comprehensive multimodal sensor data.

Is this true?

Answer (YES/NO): NO